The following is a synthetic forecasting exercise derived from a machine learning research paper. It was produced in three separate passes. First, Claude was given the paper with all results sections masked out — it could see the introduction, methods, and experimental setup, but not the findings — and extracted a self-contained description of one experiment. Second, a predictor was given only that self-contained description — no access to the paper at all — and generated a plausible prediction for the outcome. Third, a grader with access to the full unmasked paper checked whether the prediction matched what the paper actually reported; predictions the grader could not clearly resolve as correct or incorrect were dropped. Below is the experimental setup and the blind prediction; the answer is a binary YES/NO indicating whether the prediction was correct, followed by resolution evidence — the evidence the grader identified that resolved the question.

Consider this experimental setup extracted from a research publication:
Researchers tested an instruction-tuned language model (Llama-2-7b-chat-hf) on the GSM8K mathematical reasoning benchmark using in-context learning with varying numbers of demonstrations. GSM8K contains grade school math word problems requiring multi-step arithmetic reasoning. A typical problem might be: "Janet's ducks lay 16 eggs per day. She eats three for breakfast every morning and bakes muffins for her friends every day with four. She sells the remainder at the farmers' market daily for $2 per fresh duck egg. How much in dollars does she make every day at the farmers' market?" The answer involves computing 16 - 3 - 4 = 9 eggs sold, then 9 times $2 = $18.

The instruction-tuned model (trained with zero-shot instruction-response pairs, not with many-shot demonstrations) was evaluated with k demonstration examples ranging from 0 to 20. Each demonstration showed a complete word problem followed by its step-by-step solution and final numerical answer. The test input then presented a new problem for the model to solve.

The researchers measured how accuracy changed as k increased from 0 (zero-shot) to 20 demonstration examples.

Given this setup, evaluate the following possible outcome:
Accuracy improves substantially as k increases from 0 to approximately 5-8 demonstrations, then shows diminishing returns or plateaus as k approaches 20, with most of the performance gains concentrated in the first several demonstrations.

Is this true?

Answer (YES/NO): NO